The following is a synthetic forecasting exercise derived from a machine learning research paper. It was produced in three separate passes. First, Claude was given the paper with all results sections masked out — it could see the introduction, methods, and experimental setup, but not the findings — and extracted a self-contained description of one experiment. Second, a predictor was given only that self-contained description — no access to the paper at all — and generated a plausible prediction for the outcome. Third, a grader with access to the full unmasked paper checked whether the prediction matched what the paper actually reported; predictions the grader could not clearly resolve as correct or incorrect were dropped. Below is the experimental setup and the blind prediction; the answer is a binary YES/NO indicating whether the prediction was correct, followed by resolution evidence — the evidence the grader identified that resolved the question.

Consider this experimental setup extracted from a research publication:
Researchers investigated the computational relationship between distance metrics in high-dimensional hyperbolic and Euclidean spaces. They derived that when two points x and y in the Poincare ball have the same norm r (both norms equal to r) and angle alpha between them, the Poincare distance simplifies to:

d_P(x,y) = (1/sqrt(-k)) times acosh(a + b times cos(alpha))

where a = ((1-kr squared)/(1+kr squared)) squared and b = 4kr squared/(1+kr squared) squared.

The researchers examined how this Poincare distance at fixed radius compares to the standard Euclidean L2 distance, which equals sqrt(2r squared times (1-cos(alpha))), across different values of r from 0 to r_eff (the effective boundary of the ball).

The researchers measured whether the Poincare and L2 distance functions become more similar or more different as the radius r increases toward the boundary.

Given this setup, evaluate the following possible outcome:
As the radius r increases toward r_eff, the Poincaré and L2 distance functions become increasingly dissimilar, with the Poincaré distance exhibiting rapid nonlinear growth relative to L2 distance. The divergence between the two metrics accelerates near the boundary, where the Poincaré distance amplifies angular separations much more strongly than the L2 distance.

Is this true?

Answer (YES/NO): NO